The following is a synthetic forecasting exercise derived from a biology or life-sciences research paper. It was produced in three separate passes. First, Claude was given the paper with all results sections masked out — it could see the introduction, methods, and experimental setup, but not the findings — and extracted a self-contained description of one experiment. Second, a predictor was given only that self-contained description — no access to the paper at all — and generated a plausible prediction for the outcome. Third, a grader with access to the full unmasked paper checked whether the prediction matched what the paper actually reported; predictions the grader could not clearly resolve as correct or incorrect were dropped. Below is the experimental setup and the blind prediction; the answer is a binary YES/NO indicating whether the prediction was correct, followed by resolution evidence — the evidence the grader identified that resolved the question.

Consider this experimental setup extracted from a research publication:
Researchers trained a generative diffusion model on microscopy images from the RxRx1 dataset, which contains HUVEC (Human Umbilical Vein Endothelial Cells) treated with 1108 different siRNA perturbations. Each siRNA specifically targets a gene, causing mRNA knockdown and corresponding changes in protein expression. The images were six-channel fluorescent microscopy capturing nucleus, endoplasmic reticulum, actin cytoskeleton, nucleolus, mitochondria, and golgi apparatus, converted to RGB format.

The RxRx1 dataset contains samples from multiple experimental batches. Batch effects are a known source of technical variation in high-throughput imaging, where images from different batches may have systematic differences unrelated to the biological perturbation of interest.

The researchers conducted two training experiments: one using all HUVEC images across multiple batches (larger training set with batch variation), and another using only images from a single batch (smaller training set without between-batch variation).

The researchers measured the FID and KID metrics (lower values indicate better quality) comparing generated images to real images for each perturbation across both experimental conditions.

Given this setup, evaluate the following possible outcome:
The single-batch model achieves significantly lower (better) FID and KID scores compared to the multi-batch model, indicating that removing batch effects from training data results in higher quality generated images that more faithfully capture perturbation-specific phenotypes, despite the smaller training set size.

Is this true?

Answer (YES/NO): NO